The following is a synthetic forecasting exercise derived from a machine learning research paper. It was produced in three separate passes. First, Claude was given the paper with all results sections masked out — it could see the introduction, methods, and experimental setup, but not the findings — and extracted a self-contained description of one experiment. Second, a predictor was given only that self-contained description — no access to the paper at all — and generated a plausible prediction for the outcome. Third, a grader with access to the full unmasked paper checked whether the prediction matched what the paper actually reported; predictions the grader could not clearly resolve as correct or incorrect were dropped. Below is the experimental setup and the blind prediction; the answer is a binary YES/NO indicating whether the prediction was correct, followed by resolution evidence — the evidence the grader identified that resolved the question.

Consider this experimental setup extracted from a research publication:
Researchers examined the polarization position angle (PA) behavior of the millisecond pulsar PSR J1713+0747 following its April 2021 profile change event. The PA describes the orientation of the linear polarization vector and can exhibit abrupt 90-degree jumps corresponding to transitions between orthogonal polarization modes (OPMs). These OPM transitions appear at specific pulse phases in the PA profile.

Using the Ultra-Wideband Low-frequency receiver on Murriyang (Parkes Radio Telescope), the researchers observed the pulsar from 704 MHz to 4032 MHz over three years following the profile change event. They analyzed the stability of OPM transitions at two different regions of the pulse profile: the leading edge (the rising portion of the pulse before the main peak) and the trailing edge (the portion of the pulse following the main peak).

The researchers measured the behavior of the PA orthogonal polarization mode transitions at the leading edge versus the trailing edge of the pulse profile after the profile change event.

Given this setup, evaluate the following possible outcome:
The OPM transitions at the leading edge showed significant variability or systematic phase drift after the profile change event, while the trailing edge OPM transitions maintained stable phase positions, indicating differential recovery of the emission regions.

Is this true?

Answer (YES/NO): NO